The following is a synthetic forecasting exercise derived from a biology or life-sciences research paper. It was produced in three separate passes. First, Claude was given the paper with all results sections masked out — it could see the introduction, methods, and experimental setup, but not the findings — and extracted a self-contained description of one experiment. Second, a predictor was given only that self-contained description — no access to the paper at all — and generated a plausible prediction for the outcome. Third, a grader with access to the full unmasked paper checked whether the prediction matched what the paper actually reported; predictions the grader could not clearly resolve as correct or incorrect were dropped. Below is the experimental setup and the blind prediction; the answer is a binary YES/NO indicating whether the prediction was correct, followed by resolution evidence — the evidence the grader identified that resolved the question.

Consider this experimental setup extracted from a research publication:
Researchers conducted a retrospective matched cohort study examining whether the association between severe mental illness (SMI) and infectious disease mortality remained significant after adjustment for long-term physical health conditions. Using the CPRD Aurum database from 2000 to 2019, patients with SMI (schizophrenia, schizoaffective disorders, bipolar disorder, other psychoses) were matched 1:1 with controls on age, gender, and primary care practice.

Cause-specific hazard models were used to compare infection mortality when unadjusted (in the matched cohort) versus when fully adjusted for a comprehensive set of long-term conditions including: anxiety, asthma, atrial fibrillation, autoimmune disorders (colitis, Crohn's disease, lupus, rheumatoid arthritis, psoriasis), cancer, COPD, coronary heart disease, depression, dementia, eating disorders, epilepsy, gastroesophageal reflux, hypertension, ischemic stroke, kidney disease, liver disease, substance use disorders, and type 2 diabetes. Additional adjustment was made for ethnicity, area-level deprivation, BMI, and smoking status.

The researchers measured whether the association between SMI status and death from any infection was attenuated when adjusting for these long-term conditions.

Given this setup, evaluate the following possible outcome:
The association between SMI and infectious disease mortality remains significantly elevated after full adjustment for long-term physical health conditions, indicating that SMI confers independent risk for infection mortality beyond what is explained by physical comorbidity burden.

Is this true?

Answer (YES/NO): YES